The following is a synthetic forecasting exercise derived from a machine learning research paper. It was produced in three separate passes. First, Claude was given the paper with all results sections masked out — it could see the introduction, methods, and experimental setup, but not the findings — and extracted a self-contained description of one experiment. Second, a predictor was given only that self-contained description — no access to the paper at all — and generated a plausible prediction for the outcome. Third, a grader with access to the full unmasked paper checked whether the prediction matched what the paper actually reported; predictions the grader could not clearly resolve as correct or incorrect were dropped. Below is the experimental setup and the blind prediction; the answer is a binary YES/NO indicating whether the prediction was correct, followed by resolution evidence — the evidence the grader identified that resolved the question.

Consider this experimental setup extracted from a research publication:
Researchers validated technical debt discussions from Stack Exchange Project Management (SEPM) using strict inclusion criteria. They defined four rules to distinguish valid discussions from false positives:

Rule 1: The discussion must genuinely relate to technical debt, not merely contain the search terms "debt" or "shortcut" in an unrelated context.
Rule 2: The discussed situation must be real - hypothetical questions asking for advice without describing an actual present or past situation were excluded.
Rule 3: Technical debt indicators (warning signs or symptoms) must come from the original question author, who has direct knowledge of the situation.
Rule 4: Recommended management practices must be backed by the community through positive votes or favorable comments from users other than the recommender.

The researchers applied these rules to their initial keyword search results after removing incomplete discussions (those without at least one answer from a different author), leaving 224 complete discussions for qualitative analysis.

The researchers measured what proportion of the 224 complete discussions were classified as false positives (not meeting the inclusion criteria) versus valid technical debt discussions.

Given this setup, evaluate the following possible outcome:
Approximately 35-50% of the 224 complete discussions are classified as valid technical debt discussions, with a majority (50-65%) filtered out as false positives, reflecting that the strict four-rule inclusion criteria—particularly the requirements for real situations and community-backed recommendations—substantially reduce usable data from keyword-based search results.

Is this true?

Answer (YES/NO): YES